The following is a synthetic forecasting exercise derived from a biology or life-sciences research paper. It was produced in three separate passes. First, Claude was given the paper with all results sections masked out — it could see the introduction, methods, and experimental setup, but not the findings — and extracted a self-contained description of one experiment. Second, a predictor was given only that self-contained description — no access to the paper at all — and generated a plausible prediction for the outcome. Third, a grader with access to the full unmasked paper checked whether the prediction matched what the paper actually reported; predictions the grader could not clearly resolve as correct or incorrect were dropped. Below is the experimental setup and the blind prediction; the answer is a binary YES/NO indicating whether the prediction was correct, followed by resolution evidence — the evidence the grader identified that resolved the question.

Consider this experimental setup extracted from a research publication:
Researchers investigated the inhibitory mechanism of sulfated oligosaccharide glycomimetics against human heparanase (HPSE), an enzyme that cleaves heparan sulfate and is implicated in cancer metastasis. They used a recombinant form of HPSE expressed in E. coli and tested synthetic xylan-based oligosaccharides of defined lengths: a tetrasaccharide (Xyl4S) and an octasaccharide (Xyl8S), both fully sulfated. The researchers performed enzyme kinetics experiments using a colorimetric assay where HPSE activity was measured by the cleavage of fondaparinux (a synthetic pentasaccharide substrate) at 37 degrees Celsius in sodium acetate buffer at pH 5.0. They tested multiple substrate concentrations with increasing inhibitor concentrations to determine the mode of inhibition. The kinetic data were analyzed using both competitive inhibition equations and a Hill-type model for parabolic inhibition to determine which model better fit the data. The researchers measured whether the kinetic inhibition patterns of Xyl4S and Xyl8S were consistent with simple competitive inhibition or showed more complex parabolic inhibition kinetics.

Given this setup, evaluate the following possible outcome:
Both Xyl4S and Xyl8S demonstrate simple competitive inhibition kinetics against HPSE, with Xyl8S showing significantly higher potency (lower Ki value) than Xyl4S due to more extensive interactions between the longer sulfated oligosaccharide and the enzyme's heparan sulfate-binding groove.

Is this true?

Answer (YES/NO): YES